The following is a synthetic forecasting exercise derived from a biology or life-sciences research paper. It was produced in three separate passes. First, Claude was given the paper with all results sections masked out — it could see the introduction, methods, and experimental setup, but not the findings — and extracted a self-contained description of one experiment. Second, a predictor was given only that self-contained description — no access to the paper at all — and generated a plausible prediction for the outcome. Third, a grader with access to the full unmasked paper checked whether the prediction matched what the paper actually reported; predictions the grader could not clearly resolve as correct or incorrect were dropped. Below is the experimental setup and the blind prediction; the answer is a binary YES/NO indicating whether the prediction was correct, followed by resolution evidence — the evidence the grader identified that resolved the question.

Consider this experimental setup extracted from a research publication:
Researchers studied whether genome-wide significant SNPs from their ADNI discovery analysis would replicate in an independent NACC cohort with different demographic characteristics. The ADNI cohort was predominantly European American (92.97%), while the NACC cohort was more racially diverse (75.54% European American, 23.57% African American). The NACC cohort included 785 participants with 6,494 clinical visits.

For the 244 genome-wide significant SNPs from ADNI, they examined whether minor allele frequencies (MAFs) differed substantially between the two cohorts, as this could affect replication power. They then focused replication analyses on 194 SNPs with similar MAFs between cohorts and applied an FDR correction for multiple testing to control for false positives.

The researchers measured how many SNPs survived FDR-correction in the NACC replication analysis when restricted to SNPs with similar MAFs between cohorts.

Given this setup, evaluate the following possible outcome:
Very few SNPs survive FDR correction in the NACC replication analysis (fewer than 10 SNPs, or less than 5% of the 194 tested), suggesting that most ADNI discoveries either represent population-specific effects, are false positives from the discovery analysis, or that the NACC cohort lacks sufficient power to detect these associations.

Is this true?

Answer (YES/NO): NO